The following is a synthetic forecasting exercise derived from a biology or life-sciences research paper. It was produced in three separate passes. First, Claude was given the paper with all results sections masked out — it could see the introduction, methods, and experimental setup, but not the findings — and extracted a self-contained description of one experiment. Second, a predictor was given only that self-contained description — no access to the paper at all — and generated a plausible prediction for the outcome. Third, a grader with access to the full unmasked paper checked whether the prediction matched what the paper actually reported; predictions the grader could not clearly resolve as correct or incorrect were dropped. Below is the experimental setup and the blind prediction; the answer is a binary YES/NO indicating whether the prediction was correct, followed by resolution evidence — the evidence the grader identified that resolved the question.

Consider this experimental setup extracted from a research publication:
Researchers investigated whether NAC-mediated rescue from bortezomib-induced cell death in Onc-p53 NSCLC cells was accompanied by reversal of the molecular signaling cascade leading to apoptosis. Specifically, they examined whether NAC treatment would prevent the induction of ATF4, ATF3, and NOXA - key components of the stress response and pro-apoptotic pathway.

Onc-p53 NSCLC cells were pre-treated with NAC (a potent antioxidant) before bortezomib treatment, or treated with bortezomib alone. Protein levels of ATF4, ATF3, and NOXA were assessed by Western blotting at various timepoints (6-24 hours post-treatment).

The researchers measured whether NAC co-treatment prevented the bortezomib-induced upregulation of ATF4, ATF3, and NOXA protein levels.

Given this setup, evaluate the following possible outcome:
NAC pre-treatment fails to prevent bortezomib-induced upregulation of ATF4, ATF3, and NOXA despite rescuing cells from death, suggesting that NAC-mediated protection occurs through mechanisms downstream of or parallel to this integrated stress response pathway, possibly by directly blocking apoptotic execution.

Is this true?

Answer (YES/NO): NO